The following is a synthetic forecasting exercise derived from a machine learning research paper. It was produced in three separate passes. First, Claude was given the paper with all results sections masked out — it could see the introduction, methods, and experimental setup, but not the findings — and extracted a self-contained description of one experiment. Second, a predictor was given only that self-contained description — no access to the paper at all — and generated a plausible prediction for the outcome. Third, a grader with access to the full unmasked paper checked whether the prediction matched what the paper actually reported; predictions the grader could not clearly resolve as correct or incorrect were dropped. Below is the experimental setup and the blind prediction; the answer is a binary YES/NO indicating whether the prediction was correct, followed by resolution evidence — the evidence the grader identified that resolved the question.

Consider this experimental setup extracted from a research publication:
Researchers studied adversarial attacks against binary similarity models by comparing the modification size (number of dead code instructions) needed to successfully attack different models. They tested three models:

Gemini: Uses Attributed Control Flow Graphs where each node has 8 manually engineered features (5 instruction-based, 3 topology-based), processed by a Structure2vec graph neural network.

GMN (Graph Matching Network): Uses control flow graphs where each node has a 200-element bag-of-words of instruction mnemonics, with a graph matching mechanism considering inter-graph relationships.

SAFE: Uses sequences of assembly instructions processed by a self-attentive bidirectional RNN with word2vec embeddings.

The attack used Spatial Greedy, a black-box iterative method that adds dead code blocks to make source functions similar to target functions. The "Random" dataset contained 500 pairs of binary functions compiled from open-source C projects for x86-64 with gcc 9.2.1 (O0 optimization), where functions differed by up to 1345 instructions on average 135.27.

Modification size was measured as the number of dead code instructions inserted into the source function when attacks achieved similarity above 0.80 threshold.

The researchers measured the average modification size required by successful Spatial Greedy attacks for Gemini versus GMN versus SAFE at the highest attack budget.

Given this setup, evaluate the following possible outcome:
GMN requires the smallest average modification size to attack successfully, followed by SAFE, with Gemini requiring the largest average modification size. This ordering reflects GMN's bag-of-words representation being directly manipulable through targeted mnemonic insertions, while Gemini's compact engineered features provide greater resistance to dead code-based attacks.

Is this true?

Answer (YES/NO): NO